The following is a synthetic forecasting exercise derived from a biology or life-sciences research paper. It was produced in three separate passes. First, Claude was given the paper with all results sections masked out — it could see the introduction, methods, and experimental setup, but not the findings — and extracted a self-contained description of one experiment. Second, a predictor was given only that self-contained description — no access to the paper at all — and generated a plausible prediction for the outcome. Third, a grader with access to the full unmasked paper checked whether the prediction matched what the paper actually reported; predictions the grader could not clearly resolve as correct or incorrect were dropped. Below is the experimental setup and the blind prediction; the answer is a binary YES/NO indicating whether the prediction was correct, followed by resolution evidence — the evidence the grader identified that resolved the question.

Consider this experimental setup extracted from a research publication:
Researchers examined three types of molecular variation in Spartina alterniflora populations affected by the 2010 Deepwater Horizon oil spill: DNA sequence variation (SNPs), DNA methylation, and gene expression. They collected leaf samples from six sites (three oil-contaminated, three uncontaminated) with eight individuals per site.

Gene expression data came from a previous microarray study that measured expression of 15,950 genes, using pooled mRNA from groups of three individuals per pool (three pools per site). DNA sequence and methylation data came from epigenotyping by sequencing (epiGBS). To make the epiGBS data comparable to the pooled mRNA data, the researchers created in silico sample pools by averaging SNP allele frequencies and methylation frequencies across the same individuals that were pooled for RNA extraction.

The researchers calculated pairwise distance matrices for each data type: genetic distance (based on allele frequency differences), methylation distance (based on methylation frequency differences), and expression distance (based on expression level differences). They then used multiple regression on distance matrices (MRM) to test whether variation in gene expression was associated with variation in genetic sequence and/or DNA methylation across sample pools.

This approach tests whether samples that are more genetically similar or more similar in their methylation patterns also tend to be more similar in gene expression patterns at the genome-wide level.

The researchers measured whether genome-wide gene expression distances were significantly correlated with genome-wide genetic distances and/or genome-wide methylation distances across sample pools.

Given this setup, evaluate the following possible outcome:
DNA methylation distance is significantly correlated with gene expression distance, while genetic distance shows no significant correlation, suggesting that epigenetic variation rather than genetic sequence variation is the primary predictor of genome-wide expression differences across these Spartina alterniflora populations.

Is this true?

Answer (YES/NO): YES